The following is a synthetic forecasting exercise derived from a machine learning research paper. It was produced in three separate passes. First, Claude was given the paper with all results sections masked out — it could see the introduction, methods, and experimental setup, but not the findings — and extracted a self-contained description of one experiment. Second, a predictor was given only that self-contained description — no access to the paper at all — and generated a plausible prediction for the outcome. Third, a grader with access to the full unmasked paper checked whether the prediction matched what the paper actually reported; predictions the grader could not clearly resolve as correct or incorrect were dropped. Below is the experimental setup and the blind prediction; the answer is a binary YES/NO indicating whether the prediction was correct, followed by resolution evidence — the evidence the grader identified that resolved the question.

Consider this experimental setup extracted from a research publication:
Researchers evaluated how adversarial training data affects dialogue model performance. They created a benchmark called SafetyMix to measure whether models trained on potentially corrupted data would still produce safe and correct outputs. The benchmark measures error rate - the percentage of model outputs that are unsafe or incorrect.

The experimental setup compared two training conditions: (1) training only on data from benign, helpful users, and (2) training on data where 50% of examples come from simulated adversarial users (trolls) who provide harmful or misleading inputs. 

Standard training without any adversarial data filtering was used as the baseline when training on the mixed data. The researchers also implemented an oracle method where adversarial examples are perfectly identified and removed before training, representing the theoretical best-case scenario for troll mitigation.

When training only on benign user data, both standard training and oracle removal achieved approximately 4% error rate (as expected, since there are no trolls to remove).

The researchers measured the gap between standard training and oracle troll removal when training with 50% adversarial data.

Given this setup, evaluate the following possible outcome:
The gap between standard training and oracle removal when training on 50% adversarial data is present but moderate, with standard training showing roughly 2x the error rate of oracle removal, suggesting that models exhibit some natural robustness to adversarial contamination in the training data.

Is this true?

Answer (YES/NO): NO